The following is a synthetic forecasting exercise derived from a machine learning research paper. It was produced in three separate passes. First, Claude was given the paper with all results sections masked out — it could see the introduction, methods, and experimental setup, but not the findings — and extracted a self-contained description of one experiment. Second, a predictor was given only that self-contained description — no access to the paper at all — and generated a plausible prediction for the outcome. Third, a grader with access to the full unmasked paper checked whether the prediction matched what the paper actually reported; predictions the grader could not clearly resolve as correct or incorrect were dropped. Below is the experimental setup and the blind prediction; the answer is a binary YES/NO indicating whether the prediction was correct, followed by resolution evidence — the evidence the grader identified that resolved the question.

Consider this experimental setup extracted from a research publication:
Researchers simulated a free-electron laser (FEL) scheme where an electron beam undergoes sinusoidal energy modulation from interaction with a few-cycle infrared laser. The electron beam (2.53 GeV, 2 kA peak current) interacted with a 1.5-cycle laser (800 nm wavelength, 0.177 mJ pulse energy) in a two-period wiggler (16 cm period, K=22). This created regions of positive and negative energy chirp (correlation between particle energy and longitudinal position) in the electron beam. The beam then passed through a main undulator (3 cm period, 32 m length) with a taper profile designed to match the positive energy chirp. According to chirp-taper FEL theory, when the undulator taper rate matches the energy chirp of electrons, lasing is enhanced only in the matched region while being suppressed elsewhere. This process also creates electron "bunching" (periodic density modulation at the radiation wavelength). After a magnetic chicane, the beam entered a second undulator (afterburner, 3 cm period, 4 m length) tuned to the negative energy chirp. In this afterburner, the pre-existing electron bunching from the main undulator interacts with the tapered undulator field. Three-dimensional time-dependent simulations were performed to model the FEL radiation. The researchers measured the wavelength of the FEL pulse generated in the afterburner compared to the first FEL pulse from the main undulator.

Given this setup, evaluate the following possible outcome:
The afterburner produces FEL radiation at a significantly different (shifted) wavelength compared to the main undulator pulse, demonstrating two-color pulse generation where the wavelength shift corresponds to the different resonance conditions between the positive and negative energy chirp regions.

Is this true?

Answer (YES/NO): YES